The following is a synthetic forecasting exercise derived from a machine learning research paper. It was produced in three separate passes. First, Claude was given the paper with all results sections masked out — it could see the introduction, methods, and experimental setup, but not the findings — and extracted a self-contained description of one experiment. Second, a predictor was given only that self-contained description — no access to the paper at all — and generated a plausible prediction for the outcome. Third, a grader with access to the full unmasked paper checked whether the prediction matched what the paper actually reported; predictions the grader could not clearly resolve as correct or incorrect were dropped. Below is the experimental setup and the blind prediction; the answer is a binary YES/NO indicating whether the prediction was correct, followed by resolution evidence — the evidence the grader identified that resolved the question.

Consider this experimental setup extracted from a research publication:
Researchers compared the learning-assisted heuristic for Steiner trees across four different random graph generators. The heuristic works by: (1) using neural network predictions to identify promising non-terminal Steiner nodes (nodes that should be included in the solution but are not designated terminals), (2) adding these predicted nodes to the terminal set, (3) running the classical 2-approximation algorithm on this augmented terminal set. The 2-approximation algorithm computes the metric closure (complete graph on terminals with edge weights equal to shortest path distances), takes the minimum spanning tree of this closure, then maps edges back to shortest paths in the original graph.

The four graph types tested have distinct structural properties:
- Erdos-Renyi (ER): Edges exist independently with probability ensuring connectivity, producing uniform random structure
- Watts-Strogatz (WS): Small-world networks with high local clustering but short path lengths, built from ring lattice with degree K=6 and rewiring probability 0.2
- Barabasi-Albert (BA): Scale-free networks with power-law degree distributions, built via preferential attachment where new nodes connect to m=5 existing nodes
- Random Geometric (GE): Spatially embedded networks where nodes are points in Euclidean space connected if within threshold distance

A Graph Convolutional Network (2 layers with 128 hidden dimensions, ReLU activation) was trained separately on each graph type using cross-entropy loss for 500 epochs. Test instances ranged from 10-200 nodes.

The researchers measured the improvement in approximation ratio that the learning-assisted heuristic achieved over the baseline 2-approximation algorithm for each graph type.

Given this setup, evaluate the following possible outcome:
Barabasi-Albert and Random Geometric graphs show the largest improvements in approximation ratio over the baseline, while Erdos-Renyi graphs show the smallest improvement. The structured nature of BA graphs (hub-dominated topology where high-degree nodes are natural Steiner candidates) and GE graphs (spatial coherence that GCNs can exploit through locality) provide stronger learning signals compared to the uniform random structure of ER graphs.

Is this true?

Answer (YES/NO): NO